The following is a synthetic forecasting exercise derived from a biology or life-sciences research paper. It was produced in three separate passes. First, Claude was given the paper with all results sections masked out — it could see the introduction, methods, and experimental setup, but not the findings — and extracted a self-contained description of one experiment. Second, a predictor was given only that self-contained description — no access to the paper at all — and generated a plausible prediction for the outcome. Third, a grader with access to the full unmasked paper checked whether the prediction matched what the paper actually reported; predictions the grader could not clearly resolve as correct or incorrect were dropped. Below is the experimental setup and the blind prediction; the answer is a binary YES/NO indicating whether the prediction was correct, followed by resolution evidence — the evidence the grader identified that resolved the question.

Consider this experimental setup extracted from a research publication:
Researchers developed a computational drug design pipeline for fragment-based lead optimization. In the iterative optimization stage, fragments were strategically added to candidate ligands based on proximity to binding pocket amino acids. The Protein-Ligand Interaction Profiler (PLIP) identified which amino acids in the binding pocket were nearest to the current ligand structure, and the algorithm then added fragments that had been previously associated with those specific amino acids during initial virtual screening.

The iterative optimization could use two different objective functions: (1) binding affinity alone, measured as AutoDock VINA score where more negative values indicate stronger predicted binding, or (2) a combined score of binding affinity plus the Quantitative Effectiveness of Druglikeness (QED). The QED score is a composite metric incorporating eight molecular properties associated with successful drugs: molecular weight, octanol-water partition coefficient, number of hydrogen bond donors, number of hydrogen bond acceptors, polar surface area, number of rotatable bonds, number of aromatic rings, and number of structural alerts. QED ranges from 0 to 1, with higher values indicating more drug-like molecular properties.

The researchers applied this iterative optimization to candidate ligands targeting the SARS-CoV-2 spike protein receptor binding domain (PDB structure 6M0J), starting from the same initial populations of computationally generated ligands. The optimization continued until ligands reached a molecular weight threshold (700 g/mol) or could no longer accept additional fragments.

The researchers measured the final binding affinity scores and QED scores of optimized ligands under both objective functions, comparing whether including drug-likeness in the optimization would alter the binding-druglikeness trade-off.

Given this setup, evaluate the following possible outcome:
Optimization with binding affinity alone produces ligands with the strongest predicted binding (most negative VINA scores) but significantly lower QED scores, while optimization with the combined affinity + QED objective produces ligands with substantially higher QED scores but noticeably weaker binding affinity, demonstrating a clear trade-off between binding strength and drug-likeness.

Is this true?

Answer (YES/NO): NO